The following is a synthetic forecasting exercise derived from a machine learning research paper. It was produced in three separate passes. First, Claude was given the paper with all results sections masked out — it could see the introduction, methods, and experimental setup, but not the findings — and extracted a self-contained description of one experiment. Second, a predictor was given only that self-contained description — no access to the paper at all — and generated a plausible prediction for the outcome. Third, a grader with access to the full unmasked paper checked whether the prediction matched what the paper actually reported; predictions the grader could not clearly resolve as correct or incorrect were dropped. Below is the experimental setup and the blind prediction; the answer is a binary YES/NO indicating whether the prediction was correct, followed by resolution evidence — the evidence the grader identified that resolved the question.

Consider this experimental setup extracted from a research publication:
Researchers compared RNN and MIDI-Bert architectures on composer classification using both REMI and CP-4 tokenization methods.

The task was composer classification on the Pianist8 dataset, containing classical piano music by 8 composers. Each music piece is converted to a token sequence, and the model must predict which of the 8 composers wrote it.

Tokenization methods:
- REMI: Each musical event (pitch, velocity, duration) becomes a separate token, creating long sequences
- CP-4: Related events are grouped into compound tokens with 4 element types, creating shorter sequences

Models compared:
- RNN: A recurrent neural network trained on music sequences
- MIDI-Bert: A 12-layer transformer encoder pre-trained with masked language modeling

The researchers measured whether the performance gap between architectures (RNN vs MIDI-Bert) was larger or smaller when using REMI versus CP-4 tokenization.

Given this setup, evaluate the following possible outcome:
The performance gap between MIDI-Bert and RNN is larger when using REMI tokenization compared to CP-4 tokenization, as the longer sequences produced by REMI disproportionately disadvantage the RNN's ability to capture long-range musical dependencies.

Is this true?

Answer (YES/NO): NO